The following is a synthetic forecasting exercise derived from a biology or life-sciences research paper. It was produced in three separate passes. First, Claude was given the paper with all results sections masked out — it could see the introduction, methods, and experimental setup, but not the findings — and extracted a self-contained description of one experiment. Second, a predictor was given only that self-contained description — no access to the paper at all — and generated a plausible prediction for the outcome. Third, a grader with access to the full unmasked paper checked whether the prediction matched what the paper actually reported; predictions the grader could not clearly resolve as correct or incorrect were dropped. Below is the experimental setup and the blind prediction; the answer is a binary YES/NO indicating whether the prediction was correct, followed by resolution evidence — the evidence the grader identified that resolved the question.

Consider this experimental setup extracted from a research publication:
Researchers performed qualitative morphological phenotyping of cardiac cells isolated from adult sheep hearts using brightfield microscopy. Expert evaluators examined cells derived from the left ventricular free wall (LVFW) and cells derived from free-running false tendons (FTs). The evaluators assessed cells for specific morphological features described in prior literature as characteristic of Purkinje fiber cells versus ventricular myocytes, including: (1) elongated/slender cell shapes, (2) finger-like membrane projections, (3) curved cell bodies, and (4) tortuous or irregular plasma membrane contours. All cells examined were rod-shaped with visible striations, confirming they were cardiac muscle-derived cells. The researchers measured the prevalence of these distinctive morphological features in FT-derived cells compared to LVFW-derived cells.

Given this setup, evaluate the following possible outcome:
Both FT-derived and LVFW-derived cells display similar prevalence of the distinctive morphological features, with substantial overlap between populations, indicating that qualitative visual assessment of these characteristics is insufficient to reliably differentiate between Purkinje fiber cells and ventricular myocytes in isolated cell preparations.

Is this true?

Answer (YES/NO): NO